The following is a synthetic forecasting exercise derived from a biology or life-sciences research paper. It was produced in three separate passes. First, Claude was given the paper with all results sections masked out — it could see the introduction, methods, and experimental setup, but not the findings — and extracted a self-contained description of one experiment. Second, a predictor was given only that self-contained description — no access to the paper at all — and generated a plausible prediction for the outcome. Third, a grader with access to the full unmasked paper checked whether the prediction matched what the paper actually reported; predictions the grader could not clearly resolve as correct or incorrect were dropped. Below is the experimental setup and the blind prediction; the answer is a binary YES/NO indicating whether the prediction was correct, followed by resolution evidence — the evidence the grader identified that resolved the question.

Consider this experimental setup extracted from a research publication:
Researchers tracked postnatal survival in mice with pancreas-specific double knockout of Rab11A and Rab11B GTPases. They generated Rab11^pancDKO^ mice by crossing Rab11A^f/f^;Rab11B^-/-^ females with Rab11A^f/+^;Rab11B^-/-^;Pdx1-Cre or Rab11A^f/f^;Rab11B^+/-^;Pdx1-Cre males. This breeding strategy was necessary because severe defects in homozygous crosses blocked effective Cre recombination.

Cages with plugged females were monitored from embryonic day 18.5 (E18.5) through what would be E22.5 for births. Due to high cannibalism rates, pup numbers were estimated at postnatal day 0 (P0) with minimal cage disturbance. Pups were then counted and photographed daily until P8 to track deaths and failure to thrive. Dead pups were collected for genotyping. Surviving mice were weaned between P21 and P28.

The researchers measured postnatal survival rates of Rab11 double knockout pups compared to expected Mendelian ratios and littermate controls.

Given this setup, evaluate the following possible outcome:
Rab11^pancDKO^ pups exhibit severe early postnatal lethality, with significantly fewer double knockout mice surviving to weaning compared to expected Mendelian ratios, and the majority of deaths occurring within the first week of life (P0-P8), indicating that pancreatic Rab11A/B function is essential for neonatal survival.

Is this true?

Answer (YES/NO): YES